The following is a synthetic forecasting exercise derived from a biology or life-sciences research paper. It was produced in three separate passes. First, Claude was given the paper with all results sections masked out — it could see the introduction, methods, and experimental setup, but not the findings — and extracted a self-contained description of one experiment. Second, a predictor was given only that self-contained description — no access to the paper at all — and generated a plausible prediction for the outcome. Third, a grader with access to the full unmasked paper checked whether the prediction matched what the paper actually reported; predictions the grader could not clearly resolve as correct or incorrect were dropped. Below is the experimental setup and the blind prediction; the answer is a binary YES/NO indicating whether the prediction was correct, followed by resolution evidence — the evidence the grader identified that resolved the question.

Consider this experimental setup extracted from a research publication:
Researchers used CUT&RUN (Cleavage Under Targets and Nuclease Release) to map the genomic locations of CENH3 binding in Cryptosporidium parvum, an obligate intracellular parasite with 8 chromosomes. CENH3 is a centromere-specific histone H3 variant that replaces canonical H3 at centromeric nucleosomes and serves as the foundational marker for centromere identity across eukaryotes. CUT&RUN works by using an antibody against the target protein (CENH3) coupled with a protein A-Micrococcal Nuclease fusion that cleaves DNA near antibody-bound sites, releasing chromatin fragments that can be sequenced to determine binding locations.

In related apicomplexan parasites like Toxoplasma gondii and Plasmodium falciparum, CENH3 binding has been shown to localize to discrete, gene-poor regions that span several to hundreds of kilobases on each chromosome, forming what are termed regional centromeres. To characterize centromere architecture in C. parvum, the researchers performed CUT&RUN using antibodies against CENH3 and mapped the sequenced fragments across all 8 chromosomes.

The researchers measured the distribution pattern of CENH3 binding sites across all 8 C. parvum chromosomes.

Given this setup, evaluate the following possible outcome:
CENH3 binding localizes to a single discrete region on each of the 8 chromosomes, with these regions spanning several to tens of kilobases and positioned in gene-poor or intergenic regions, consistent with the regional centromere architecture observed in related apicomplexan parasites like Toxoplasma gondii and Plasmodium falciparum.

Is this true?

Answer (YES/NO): NO